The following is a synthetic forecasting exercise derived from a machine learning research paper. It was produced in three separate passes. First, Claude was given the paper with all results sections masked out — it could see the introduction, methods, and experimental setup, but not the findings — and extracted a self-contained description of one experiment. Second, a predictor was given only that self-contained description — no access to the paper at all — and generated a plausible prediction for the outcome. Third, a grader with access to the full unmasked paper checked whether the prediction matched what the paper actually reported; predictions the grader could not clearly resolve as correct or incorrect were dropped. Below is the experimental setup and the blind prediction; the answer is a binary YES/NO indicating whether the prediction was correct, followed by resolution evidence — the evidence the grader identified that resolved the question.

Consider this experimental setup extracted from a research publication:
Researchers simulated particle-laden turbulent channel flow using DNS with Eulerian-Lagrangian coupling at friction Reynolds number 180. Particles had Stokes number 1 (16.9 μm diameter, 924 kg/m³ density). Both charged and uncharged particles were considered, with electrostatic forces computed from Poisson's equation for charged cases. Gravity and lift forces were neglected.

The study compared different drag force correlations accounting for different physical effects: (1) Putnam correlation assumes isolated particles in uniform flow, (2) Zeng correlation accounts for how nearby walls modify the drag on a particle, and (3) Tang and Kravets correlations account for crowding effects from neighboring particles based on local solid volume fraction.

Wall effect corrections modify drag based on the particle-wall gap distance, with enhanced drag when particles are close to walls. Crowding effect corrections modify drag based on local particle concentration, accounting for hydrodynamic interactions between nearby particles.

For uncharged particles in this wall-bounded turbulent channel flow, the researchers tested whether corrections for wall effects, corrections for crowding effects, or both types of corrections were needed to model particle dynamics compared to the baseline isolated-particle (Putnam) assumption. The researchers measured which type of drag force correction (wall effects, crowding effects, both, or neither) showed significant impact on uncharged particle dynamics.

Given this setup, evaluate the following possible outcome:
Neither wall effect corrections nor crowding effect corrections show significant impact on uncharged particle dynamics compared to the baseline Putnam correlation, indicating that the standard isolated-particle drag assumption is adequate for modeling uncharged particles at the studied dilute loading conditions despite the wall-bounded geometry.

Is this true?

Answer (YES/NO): NO